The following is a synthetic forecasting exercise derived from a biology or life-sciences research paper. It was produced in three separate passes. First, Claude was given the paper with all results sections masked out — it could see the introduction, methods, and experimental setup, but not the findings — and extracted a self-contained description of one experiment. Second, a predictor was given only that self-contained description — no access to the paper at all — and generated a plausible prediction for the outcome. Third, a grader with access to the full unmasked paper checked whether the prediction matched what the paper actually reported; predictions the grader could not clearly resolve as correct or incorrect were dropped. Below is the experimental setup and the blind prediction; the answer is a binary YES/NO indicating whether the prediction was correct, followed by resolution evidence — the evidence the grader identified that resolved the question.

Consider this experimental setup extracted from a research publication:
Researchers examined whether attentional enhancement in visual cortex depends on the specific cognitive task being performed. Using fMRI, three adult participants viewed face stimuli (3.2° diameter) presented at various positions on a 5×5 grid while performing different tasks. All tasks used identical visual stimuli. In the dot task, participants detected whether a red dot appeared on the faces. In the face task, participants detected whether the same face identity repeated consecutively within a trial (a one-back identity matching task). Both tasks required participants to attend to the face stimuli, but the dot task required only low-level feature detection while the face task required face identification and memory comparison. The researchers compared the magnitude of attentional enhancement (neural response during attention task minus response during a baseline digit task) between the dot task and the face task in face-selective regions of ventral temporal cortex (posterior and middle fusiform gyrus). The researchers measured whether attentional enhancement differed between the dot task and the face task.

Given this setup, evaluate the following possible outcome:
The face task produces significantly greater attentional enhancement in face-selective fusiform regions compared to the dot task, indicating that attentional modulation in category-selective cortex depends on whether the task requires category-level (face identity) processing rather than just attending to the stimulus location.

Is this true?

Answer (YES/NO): YES